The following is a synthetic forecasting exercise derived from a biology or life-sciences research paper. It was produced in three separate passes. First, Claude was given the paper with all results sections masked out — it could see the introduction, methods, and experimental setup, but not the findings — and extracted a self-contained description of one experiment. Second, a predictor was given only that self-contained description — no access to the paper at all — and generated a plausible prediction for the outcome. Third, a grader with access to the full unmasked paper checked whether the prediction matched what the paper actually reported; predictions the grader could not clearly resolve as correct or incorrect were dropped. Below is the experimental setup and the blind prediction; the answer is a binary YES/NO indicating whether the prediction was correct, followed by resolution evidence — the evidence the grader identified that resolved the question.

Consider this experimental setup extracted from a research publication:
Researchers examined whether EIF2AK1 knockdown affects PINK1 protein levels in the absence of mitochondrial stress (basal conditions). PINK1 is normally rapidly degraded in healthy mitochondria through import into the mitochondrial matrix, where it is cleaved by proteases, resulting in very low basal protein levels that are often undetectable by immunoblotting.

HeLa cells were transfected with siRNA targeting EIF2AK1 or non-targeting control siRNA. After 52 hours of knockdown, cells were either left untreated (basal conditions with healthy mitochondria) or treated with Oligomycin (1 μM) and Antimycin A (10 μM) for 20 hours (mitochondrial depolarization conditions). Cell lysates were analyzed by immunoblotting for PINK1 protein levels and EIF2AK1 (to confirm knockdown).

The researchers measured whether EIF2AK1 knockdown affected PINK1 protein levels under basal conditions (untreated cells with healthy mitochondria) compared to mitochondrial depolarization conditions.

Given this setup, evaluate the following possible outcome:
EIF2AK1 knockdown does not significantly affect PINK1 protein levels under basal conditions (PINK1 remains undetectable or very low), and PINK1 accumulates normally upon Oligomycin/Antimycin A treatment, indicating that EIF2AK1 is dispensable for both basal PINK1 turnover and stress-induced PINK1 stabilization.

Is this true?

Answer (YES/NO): NO